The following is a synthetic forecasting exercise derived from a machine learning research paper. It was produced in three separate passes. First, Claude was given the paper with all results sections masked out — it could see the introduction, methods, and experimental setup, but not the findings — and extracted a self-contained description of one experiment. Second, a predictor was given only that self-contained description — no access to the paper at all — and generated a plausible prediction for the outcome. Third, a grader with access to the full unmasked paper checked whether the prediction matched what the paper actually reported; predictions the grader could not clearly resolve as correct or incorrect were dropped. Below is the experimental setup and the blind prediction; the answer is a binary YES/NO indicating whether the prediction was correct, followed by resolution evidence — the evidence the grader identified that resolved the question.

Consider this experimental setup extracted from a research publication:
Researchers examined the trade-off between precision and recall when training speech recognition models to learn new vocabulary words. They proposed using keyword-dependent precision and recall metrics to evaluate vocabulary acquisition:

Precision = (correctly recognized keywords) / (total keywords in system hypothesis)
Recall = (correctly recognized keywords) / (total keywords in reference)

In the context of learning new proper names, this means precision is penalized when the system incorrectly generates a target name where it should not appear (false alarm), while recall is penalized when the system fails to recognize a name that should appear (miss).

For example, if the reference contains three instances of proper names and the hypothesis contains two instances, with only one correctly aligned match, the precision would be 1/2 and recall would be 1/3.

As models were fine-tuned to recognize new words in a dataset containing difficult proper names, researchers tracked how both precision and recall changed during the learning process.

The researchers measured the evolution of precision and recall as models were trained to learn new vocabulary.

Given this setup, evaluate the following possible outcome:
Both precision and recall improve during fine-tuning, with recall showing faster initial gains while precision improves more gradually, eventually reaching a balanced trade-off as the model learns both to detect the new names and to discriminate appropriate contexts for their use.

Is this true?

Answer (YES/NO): NO